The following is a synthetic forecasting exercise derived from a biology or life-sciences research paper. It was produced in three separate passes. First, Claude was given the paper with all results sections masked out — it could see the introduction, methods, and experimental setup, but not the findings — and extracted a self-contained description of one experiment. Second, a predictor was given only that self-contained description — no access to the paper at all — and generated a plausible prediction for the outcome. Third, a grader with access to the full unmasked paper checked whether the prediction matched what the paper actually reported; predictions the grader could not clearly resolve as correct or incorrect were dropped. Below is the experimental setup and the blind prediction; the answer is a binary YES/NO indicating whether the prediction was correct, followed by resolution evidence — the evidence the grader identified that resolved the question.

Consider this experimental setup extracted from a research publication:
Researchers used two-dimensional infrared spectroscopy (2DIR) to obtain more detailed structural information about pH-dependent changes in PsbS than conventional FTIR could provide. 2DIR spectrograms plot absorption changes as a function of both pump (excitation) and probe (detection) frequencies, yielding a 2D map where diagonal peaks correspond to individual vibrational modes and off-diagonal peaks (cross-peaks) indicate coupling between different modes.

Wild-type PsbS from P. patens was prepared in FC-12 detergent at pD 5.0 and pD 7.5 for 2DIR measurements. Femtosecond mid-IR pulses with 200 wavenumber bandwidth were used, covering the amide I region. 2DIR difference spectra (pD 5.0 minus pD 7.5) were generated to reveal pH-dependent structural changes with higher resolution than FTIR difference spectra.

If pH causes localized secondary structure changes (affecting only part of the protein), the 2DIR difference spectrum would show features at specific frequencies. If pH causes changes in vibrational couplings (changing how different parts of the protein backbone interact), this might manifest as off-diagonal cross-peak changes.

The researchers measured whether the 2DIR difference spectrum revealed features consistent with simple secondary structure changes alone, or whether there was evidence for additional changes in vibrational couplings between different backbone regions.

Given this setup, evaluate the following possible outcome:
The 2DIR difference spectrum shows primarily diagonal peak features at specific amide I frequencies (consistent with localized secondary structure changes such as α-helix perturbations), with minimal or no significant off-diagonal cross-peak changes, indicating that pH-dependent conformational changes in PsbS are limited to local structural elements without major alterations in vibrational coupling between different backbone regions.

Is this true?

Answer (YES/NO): NO